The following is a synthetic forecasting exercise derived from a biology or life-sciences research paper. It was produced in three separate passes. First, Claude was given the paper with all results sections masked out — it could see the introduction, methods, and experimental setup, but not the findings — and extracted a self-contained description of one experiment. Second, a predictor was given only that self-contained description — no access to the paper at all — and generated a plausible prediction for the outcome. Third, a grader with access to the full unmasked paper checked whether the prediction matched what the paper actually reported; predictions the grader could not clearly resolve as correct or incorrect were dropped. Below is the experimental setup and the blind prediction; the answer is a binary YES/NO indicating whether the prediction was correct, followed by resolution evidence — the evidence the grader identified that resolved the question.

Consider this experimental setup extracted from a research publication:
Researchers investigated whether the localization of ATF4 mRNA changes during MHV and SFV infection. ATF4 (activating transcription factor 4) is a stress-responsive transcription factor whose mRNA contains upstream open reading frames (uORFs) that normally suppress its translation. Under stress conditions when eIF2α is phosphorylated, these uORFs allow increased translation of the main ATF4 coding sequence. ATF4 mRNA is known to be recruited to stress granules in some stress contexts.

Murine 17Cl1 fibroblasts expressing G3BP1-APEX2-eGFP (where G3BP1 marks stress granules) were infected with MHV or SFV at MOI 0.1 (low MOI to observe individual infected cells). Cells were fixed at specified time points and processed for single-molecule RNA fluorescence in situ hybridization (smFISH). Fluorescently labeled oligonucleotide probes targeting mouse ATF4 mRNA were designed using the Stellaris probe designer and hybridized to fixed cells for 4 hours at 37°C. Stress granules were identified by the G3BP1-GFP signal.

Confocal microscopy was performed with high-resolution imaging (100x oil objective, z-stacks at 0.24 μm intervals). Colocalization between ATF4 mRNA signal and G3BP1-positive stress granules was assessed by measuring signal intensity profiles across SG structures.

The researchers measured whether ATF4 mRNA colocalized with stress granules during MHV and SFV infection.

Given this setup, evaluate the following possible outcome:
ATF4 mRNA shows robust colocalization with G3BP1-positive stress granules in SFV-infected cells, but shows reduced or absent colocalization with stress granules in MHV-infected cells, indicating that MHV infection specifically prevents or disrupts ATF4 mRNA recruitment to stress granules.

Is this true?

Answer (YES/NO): NO